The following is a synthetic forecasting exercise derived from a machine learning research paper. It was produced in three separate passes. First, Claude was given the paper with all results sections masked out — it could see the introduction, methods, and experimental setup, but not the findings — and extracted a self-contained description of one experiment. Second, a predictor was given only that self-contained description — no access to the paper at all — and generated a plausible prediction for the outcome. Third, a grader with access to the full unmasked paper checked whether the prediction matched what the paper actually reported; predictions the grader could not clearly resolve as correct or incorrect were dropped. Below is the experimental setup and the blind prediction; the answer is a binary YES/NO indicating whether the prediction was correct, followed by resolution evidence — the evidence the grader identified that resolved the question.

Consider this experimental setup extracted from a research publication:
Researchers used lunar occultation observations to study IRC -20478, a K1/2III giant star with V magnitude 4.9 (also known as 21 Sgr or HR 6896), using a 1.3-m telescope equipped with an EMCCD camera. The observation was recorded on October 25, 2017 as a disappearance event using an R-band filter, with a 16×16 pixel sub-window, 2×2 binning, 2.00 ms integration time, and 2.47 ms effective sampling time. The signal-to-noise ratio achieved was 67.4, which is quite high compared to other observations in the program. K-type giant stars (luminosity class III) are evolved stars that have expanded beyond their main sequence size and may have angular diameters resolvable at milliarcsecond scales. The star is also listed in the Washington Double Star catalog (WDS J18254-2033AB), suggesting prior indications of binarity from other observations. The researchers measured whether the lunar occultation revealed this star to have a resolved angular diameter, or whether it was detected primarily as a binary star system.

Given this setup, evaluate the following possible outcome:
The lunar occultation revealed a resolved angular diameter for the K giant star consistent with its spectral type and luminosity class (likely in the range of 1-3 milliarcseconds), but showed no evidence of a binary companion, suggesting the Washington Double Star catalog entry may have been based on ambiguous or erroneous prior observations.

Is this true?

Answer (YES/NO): YES